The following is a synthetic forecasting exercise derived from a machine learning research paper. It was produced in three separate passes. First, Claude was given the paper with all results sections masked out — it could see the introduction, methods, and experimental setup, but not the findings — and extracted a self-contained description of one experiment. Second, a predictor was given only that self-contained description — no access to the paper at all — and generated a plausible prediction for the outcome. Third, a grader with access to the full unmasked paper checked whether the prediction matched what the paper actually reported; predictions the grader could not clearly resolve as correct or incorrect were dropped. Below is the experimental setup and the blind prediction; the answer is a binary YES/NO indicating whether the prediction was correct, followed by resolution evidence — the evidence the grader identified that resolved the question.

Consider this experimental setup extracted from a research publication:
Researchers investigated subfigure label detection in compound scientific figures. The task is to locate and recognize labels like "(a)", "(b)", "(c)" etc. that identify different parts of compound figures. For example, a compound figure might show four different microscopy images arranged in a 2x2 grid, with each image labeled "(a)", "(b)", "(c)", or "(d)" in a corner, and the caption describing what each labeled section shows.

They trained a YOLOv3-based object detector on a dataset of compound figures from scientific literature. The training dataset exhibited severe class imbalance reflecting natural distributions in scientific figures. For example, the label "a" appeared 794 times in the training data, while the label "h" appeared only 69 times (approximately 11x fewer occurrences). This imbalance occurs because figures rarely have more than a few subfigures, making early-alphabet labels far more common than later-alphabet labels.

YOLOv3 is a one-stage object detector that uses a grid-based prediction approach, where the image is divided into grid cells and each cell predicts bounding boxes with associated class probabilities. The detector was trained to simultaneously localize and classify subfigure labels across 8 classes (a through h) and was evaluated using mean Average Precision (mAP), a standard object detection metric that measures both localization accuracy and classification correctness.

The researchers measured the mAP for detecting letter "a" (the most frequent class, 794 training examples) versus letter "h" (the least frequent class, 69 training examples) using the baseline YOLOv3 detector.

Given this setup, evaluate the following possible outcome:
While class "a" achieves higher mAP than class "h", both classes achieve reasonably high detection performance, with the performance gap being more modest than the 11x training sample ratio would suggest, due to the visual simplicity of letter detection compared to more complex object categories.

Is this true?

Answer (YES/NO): NO